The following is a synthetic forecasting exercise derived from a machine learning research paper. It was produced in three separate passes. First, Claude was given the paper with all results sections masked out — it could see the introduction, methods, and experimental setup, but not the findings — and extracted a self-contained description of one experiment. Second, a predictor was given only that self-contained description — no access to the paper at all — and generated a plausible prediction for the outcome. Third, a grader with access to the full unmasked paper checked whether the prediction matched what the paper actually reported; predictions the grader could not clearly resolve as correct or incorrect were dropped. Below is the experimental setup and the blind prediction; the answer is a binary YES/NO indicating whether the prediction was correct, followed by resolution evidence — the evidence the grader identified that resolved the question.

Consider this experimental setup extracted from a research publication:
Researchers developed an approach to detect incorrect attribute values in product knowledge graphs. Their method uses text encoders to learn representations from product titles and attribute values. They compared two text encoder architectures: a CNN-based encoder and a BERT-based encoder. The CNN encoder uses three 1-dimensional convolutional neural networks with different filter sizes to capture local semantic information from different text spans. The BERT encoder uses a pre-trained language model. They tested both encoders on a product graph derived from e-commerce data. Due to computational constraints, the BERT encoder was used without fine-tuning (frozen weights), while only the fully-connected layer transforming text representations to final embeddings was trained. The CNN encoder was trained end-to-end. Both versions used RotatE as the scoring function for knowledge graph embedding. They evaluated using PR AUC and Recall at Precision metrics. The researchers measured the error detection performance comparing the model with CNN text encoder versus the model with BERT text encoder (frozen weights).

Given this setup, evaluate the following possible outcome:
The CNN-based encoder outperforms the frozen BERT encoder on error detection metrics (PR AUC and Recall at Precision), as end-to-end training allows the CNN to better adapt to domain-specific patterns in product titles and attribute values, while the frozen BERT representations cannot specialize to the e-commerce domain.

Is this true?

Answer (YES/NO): YES